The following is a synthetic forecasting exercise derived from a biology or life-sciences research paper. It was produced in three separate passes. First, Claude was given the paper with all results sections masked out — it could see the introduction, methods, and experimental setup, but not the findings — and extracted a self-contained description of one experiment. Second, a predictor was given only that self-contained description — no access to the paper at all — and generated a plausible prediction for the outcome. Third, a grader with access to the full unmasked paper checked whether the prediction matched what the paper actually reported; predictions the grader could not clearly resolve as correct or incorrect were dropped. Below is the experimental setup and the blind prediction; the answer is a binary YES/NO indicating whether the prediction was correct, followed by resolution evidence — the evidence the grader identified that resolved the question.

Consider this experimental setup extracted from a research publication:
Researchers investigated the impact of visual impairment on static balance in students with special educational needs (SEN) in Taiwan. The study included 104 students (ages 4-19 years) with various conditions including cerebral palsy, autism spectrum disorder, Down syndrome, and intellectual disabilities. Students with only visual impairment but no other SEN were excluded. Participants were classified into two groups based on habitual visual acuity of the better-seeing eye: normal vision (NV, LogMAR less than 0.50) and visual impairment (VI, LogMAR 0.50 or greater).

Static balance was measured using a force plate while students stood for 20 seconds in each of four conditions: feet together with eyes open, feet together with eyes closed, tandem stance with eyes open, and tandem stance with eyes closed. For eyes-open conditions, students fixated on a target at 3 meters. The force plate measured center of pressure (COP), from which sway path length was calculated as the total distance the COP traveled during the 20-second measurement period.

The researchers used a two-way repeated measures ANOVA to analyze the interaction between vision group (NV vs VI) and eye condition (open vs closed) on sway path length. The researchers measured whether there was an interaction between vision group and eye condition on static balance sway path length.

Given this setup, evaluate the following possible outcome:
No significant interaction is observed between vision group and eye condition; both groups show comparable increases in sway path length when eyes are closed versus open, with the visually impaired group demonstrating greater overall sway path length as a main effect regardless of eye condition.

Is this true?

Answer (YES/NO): NO